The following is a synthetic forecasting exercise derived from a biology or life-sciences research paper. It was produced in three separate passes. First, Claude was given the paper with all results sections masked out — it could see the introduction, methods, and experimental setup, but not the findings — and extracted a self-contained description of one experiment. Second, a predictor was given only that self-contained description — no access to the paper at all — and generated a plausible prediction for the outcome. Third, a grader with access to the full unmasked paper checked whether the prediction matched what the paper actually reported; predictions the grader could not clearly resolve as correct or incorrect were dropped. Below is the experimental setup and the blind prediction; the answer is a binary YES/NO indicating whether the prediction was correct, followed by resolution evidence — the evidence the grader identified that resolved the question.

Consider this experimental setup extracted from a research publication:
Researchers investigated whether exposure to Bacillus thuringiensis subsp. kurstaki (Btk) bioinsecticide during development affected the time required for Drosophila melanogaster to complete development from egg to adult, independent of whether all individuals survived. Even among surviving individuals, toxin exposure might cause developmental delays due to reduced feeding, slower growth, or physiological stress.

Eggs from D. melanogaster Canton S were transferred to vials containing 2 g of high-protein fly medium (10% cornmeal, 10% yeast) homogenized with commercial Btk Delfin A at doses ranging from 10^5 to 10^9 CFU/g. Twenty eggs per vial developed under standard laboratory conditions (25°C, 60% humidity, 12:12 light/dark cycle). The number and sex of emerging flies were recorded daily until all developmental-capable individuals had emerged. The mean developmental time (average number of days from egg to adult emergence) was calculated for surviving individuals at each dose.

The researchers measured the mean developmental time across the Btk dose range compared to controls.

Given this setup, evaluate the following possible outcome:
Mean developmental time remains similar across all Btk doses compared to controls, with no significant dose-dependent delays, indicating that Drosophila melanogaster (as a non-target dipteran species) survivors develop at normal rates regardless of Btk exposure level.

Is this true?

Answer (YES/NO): NO